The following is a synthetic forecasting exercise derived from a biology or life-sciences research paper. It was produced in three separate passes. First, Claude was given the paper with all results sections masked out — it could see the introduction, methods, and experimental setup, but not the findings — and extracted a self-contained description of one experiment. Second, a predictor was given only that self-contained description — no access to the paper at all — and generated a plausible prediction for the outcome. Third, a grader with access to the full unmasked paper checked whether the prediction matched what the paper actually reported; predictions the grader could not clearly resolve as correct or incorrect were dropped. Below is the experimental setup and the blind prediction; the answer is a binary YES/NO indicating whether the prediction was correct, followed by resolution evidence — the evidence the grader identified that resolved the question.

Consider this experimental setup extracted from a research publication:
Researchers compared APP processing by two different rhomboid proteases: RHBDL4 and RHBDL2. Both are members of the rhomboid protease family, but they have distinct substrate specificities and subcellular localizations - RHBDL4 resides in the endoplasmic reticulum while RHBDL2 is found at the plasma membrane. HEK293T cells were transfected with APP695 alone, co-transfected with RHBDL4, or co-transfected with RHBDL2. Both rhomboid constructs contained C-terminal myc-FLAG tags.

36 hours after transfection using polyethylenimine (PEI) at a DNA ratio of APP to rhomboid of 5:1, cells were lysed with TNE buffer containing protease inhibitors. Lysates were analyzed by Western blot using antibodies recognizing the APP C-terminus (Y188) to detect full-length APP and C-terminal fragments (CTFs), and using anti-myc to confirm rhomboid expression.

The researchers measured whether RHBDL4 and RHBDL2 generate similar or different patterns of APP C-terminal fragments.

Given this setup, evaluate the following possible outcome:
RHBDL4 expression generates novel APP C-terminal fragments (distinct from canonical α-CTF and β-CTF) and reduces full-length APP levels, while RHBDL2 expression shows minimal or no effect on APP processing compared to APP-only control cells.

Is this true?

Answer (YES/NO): YES